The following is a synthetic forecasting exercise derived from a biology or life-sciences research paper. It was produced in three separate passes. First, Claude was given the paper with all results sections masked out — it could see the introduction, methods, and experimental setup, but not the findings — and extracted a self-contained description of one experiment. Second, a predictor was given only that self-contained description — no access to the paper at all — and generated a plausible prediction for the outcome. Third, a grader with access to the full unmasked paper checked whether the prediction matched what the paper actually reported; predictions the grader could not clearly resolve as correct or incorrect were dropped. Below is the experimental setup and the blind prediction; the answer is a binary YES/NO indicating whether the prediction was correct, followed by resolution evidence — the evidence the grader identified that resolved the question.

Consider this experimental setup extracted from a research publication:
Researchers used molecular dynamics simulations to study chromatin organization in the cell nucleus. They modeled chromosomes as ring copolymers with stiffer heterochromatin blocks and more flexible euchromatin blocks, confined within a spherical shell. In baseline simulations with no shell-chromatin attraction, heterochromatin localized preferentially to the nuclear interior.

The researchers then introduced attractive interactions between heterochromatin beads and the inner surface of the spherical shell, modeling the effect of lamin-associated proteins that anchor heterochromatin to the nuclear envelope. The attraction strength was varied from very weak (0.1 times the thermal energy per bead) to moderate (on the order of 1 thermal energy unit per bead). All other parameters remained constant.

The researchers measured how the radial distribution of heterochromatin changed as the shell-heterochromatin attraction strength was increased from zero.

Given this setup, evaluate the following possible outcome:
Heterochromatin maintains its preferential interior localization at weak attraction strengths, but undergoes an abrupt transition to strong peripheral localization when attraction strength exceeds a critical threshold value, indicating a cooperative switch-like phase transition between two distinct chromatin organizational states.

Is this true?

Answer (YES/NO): NO